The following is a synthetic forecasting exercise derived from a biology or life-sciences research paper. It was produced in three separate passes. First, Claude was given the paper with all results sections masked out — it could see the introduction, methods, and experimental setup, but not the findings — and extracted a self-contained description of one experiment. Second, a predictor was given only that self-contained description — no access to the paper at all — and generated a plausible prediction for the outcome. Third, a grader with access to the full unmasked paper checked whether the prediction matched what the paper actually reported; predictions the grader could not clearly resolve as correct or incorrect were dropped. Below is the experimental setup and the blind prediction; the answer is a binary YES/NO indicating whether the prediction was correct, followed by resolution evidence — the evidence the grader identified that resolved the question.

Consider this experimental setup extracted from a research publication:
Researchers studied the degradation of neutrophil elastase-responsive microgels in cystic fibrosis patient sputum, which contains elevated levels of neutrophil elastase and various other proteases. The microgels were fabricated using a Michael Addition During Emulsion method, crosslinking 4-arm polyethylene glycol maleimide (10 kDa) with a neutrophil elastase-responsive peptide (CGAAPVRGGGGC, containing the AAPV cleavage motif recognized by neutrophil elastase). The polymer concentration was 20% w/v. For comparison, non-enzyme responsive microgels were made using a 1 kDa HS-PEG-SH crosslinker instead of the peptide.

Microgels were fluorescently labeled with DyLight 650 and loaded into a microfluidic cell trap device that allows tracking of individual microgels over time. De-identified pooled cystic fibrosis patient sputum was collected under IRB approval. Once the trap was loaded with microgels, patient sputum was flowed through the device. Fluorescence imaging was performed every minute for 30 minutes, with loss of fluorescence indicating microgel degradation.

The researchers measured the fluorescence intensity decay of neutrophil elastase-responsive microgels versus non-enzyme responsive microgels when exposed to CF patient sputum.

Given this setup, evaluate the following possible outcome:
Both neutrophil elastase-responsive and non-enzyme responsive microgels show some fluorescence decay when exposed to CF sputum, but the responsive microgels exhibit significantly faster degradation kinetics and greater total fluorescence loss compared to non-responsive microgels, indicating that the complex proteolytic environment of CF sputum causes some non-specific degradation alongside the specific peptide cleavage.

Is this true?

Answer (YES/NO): NO